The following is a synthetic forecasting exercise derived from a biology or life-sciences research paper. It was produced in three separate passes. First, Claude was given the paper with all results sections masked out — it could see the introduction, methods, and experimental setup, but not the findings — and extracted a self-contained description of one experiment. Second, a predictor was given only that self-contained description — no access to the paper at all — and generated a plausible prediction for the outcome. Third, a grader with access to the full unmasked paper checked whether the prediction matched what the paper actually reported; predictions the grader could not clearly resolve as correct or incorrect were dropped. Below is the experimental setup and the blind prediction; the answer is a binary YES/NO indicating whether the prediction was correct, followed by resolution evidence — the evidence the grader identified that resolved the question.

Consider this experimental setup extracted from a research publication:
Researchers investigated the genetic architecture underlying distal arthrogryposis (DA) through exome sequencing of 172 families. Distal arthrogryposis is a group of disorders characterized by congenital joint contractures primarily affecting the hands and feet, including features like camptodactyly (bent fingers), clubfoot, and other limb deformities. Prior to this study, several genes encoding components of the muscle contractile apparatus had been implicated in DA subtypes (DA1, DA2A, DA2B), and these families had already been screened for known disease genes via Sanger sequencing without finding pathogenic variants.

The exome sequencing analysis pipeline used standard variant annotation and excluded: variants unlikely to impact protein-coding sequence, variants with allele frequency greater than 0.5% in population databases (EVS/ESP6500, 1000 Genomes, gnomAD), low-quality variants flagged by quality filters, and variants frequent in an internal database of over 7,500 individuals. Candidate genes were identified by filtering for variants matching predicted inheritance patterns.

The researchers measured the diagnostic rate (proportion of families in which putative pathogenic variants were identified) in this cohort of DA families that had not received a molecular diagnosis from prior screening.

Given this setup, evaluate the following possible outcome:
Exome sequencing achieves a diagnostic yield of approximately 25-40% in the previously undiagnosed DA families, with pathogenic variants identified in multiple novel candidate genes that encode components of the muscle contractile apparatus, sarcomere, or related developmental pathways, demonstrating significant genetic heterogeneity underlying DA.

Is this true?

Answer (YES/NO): NO